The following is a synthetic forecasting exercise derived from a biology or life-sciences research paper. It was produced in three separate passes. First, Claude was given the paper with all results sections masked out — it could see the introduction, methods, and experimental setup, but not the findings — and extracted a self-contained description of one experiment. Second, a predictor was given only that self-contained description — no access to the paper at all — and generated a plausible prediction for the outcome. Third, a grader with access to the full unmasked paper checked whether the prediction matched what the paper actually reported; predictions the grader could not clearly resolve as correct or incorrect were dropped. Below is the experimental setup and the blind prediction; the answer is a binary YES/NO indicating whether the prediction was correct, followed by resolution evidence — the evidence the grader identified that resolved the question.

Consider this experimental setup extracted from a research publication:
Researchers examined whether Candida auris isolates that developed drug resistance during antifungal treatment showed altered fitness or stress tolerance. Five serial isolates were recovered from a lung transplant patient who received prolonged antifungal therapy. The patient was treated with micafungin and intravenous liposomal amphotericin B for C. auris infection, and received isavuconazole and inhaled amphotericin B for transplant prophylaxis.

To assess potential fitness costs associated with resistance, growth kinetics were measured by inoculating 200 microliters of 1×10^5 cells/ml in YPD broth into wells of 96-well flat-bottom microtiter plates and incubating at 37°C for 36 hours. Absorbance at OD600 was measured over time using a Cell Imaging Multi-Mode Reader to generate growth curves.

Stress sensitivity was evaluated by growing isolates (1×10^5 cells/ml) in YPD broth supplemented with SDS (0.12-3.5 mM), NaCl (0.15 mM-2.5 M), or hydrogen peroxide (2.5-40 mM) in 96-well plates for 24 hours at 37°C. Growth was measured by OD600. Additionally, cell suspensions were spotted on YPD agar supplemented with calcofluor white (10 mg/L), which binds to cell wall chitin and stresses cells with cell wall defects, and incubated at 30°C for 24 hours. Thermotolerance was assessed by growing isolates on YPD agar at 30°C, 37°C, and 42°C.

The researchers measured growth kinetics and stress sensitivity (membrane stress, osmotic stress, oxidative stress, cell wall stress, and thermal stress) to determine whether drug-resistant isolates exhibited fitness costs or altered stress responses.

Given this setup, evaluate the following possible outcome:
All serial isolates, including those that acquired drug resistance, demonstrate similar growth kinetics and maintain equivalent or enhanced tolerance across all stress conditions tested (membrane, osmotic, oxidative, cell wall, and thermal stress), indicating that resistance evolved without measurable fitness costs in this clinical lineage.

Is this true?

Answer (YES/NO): NO